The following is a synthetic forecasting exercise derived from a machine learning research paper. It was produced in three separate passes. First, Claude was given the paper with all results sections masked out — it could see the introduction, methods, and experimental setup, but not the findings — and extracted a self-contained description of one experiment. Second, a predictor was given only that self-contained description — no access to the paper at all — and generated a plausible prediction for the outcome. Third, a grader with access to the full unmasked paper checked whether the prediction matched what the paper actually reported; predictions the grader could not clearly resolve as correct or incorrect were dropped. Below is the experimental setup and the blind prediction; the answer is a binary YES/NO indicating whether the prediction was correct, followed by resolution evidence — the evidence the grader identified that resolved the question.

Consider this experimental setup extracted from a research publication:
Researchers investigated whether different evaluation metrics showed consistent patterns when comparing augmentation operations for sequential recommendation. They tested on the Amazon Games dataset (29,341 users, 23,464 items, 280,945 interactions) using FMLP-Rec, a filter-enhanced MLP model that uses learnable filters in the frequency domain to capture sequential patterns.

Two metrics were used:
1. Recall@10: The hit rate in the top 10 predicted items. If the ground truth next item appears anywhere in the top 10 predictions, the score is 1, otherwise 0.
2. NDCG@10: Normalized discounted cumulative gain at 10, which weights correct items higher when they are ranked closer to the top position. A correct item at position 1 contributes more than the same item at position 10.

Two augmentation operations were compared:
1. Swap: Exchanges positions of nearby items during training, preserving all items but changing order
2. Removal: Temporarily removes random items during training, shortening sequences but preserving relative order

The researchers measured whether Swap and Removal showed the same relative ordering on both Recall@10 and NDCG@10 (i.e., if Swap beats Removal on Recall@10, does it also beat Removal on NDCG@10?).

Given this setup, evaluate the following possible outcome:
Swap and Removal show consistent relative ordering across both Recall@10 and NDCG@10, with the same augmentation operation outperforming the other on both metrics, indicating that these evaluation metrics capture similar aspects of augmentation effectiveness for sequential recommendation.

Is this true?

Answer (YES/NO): YES